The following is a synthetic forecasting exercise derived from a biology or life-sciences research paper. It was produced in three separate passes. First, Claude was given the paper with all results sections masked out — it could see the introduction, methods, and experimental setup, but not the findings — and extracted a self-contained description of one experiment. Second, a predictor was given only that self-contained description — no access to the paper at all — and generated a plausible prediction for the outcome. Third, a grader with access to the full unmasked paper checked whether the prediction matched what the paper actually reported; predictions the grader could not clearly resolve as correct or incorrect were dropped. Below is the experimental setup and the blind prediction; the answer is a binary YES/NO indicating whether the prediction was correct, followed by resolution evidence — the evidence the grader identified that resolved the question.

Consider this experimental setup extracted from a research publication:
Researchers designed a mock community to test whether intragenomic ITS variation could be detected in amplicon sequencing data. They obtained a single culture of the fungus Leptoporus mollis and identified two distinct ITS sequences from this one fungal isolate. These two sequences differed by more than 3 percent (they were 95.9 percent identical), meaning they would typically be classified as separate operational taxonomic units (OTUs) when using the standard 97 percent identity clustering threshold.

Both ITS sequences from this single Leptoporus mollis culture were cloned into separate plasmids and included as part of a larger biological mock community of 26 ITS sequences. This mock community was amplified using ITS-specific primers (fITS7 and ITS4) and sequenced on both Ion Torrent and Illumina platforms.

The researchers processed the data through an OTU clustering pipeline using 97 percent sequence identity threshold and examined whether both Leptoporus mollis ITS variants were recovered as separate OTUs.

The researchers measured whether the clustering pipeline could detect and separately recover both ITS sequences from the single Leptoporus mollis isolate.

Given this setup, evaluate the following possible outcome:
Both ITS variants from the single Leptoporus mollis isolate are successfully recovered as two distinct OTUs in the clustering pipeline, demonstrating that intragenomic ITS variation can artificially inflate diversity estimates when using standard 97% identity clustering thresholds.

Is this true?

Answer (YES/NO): YES